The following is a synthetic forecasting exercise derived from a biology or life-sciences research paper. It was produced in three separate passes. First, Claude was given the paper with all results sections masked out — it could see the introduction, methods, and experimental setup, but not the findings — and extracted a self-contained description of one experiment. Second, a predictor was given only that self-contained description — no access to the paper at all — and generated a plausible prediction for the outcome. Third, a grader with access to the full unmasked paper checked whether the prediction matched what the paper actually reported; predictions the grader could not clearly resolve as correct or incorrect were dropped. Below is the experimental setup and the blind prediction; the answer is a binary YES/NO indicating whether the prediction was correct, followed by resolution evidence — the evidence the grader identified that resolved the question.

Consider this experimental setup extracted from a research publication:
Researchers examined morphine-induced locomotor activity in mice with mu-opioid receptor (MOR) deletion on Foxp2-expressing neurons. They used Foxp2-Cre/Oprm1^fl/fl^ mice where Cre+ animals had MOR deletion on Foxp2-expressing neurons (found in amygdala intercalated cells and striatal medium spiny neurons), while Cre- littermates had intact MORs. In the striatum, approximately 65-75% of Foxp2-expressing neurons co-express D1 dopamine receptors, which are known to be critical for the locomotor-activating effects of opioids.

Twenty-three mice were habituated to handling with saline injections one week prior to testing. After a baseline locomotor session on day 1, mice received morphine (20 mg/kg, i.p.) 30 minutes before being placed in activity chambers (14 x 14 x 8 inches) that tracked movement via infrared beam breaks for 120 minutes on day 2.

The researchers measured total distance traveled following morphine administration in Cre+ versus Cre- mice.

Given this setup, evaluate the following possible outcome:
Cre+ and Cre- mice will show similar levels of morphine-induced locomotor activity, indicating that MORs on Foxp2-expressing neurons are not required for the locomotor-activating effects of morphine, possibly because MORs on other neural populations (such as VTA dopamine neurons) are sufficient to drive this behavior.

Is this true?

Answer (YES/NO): NO